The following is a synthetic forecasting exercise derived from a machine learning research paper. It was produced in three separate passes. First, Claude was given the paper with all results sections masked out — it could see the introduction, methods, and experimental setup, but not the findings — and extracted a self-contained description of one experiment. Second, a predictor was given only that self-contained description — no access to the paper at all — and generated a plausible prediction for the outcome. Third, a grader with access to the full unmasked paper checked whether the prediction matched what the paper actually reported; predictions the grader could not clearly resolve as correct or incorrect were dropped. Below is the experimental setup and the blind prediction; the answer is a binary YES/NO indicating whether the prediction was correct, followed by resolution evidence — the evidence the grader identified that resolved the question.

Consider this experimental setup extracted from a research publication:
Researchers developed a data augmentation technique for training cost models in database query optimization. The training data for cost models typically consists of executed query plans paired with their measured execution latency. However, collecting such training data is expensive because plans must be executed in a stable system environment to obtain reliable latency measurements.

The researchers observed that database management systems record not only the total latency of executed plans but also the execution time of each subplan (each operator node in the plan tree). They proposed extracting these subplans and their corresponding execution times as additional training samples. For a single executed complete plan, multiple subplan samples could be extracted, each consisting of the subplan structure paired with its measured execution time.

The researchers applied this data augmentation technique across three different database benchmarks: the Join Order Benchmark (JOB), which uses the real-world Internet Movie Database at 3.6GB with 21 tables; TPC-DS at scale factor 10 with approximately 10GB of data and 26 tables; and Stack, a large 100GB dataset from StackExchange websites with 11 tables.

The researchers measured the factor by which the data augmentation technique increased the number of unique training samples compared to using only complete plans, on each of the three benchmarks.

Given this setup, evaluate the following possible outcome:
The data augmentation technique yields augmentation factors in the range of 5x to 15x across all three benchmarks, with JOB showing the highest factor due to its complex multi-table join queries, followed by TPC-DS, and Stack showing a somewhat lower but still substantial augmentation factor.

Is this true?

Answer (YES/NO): NO